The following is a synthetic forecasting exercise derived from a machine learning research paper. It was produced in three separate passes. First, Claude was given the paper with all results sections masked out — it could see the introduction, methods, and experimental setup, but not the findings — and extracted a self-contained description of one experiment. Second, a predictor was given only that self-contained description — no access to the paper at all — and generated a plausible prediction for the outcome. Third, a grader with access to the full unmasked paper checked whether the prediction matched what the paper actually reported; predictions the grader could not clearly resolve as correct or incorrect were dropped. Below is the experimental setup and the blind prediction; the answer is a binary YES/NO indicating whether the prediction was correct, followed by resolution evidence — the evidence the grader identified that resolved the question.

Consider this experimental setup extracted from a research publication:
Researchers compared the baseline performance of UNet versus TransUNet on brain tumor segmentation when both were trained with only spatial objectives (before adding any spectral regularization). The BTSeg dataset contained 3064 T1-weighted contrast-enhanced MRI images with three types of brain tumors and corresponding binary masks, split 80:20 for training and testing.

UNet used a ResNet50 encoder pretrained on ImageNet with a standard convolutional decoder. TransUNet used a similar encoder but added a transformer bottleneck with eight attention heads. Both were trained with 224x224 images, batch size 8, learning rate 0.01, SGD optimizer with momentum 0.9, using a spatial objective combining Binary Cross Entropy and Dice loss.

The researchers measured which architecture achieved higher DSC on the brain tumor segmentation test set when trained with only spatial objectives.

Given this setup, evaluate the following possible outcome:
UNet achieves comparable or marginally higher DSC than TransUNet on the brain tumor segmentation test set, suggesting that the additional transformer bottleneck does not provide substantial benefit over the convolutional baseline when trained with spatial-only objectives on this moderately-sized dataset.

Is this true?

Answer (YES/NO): YES